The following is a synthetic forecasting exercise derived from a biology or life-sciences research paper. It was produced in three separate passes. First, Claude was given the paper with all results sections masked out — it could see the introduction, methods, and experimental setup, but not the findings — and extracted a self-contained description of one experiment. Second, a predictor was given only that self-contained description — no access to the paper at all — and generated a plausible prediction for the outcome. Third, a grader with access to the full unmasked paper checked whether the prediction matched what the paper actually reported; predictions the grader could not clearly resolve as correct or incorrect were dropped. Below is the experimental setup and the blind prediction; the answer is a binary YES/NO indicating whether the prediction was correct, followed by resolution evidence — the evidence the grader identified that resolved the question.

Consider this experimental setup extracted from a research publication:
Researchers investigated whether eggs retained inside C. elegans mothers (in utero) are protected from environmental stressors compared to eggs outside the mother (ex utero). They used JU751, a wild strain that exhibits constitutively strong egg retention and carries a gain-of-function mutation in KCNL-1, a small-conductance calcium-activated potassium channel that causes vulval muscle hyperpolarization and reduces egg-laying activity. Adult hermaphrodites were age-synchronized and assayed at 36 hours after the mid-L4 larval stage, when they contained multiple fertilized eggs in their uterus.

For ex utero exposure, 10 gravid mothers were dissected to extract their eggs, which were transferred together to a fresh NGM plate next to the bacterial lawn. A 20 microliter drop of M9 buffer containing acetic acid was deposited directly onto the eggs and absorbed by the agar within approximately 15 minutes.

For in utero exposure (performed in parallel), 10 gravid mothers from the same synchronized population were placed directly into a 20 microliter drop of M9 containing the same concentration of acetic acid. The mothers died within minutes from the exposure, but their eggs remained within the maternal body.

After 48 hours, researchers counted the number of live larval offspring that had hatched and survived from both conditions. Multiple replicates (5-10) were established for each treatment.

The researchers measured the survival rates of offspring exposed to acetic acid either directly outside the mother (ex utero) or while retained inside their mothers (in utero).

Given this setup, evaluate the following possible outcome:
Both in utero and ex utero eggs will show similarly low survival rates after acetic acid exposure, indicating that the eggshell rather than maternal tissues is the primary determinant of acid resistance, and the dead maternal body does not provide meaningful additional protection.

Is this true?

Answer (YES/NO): NO